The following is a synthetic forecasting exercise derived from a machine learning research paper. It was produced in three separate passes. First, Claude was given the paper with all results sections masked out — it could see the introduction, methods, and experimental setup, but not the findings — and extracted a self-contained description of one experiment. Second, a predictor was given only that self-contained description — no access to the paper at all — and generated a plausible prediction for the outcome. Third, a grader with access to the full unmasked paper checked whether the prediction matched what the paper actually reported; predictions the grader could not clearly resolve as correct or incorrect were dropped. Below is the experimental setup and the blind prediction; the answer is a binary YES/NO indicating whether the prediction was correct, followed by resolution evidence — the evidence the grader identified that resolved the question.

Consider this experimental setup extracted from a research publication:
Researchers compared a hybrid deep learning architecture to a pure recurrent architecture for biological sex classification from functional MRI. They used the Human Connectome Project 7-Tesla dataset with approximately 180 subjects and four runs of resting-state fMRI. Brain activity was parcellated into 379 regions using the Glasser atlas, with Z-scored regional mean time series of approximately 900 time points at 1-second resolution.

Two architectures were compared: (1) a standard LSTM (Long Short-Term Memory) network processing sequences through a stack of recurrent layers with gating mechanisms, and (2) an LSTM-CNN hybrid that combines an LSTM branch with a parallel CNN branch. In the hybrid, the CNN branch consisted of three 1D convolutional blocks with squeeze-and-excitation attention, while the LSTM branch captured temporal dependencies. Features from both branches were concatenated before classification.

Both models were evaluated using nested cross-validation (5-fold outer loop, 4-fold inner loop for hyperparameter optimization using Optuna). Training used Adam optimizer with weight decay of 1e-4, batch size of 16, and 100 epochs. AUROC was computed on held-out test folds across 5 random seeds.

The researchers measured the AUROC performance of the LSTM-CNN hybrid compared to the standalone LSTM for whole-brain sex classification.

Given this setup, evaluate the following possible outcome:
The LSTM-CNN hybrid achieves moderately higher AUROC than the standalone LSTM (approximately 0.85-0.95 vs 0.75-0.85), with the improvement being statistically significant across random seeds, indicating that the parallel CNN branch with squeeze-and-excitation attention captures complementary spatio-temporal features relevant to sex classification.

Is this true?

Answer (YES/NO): NO